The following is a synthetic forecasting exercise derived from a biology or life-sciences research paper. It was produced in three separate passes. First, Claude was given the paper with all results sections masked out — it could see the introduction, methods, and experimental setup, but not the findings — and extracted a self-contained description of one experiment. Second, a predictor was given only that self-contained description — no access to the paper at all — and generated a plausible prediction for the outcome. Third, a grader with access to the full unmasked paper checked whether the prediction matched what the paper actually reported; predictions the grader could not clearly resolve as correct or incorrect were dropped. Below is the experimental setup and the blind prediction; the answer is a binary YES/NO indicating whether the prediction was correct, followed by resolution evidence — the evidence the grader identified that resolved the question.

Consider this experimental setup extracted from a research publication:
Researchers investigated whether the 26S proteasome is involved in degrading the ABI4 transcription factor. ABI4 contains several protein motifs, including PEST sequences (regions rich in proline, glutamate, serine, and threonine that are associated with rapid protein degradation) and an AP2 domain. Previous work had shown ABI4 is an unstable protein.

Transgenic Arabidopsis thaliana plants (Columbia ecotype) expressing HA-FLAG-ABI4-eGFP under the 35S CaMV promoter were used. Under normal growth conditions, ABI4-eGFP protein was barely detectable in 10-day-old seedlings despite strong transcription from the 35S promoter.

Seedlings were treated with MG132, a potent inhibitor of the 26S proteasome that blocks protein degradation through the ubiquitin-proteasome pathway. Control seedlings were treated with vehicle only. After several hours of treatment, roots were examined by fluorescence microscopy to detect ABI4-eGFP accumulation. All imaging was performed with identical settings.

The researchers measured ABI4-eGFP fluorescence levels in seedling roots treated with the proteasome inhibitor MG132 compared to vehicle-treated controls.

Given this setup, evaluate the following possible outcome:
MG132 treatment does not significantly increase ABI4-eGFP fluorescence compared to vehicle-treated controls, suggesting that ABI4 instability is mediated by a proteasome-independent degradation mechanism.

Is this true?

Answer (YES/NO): NO